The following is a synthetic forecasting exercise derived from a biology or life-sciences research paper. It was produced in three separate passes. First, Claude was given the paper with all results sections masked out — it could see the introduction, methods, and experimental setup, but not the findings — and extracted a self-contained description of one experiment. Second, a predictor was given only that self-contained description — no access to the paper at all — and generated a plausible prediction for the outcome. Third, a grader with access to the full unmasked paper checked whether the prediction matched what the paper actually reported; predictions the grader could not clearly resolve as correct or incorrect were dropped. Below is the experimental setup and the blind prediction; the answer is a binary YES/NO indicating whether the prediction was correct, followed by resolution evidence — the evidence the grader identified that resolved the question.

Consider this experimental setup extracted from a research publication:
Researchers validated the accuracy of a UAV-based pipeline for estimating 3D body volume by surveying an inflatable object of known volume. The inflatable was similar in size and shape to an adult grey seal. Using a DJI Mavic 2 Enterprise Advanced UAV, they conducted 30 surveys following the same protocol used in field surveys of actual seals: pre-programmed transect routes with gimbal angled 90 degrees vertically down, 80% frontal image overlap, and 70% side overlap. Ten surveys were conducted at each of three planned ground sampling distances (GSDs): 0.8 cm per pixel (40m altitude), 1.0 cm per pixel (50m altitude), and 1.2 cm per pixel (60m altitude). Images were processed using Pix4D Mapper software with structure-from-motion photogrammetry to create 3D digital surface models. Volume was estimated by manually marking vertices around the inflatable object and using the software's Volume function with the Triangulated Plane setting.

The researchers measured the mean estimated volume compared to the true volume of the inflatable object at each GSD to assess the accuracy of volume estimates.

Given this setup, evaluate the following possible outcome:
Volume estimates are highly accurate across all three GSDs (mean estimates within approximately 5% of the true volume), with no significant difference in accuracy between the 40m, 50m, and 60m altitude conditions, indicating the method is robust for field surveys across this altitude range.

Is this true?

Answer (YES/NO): NO